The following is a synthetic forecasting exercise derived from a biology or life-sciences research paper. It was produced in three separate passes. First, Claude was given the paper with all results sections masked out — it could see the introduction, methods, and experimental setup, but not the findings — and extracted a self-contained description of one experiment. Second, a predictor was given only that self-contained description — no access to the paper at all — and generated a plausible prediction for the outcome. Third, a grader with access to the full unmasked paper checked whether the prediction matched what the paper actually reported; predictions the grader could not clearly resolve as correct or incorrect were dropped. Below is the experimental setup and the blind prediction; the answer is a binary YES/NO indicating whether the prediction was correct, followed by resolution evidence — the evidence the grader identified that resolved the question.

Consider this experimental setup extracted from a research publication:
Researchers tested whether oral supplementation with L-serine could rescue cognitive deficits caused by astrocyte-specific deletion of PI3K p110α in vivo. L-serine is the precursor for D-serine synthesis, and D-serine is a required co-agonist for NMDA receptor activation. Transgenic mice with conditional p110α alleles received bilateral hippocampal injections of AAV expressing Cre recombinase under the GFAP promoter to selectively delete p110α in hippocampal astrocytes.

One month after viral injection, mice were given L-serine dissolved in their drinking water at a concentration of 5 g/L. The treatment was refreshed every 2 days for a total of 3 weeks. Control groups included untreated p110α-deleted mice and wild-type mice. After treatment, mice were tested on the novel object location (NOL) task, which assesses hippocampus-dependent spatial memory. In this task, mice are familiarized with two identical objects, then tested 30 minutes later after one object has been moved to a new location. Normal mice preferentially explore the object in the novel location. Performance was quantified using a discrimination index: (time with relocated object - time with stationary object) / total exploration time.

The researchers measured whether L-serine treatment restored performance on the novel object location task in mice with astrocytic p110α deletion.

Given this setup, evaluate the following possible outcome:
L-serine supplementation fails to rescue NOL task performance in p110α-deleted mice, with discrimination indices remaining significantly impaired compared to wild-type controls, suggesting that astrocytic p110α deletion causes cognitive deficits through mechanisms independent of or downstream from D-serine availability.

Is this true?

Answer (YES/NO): NO